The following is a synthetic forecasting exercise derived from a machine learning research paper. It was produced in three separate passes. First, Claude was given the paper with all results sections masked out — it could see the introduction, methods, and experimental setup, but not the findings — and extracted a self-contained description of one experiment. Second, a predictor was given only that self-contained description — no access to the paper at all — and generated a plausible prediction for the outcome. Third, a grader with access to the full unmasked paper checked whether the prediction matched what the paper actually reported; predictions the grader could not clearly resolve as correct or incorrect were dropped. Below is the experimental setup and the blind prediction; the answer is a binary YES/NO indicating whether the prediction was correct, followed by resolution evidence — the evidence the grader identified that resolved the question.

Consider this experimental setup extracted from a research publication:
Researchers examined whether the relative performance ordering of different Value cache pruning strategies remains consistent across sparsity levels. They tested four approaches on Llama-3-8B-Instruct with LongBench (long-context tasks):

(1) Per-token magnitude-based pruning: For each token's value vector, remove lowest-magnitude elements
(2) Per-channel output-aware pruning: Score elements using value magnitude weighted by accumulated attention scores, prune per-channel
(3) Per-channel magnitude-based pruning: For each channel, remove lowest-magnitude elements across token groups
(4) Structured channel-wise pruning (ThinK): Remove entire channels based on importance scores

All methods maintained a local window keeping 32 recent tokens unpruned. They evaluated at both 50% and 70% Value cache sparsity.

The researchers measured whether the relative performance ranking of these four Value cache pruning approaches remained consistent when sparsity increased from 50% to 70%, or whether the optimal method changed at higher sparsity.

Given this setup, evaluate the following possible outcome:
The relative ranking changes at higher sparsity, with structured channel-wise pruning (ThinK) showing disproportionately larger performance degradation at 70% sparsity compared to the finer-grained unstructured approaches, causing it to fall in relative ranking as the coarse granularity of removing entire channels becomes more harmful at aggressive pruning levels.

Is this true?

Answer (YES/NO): NO